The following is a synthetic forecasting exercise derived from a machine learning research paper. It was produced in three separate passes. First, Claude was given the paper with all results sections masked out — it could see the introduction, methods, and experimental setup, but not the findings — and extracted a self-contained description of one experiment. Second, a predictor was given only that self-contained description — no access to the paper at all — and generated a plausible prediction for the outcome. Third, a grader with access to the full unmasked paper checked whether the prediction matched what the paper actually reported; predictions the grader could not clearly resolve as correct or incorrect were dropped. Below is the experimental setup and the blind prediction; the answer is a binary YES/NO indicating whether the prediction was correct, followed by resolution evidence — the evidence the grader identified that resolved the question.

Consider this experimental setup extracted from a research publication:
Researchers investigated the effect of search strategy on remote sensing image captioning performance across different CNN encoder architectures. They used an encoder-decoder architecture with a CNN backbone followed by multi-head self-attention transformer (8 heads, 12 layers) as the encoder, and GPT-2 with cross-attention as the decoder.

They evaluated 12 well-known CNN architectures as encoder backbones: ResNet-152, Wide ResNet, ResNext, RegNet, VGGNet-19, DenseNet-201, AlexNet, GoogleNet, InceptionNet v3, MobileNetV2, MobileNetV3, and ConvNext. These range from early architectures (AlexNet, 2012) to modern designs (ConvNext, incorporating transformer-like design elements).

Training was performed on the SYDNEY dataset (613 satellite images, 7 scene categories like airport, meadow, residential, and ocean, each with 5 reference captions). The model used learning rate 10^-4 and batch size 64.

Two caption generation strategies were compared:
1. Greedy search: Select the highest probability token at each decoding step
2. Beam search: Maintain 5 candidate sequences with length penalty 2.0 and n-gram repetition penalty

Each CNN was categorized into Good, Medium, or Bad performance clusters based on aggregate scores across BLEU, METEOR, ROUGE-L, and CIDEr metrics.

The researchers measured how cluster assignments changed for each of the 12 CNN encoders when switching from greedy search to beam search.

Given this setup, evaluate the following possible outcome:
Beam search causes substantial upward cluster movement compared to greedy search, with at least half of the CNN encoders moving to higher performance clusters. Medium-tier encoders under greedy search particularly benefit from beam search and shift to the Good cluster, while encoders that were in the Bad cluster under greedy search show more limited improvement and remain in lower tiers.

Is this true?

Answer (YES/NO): NO